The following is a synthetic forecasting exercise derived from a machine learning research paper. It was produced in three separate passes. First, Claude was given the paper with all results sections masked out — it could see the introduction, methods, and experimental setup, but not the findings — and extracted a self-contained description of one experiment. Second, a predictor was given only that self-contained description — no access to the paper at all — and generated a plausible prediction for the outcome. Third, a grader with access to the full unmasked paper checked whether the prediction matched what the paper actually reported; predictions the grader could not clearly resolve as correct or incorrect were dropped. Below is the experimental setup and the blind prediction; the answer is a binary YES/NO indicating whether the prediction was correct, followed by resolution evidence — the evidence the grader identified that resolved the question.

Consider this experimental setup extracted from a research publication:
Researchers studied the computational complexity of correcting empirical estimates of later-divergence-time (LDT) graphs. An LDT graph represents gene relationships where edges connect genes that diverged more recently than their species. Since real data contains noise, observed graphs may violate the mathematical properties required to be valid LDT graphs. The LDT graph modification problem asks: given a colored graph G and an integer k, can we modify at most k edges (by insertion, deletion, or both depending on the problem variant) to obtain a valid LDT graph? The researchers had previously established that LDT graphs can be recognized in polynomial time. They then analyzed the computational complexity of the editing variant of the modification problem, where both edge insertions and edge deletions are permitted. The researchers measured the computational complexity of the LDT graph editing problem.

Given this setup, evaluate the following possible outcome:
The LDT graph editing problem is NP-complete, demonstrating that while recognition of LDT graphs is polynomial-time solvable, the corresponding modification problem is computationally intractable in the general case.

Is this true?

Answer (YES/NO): YES